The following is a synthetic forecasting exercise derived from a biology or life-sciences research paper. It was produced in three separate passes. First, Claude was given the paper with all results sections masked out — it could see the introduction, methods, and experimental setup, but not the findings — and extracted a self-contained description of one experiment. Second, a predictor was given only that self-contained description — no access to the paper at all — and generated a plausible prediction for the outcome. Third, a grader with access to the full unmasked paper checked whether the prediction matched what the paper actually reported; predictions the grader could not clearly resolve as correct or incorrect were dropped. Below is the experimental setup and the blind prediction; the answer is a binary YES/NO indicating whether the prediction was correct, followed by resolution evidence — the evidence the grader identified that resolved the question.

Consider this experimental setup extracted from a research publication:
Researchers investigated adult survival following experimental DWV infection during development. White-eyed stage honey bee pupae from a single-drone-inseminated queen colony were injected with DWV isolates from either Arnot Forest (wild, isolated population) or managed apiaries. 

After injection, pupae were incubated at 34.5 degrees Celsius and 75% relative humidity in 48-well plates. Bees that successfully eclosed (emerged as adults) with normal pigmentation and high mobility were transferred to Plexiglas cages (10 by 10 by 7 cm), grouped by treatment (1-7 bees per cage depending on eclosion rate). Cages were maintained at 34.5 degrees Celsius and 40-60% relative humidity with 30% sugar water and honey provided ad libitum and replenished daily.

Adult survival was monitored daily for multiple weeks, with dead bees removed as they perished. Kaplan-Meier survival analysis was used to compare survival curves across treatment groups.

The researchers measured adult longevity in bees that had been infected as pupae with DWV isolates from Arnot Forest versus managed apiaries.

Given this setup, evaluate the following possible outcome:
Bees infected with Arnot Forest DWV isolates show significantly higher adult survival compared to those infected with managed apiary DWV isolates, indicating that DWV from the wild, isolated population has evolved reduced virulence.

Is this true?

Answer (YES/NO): YES